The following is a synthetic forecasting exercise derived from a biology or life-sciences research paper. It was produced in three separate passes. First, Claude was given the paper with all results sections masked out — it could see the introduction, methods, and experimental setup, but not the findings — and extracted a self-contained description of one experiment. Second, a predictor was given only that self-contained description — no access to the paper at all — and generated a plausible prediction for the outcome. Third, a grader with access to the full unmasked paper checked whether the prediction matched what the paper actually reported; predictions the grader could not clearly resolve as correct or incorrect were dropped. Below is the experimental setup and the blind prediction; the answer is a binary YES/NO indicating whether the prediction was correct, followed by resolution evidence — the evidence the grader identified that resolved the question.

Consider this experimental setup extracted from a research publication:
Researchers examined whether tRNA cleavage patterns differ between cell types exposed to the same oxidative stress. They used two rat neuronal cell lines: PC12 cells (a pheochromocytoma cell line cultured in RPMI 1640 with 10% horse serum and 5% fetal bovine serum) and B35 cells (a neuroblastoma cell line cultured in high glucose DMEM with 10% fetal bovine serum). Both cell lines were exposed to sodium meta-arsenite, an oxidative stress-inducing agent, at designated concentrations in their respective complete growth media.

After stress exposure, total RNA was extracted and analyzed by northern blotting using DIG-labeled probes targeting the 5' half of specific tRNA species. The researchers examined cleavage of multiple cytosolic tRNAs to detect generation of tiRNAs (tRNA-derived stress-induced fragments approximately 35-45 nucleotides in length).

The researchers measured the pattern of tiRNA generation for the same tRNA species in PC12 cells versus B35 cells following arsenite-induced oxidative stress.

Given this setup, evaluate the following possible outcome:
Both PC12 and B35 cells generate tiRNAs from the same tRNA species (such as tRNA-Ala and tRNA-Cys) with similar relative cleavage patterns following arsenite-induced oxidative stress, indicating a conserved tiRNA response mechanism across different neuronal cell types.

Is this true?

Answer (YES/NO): NO